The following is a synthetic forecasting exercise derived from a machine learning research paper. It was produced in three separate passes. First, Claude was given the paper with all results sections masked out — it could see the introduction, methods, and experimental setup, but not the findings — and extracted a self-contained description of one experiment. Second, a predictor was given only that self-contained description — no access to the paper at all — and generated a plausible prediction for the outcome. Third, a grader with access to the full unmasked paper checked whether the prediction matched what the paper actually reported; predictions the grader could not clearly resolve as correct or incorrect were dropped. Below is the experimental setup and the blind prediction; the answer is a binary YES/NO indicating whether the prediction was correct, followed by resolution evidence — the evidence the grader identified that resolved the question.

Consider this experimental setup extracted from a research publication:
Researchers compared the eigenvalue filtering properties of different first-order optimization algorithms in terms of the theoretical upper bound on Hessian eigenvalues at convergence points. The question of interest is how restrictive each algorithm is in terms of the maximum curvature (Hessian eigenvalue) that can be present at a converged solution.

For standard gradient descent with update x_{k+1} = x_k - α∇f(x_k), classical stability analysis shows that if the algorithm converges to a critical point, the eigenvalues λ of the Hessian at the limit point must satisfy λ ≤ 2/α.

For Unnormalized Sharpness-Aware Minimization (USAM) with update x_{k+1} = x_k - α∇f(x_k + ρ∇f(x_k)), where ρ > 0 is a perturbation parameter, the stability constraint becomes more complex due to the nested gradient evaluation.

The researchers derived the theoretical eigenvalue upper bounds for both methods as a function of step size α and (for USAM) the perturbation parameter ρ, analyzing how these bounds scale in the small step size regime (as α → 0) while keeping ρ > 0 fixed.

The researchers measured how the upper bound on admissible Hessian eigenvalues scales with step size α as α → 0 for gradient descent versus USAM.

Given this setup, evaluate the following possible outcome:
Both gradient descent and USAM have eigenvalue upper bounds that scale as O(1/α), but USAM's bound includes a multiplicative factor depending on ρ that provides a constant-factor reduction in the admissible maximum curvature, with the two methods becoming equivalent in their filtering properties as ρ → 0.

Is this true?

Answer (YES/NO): NO